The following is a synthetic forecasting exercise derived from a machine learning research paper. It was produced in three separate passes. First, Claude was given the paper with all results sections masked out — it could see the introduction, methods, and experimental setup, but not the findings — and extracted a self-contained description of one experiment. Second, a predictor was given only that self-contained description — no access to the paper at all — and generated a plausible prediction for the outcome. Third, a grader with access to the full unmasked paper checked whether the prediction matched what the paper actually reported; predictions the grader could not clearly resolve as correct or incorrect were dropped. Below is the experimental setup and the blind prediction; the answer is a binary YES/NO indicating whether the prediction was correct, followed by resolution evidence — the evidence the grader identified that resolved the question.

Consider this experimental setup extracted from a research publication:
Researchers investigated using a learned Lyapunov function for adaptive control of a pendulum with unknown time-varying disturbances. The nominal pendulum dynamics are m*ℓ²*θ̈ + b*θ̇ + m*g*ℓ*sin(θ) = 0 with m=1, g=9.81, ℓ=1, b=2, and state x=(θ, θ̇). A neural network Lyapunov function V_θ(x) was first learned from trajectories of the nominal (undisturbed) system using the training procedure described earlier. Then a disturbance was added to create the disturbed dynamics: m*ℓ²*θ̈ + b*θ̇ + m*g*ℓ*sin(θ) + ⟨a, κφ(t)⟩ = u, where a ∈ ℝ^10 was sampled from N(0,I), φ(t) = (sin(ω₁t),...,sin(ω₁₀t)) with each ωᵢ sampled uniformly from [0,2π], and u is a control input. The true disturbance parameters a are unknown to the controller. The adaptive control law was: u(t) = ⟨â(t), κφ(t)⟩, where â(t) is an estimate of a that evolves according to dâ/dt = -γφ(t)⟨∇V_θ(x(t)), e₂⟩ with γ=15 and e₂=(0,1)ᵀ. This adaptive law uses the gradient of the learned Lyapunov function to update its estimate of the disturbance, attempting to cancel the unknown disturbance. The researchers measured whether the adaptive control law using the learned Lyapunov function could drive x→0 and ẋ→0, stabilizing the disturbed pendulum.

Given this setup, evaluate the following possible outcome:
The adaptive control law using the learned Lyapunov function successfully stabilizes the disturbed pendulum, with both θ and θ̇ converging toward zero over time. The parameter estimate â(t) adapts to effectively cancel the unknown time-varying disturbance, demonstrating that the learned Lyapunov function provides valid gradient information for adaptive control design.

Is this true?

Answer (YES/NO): YES